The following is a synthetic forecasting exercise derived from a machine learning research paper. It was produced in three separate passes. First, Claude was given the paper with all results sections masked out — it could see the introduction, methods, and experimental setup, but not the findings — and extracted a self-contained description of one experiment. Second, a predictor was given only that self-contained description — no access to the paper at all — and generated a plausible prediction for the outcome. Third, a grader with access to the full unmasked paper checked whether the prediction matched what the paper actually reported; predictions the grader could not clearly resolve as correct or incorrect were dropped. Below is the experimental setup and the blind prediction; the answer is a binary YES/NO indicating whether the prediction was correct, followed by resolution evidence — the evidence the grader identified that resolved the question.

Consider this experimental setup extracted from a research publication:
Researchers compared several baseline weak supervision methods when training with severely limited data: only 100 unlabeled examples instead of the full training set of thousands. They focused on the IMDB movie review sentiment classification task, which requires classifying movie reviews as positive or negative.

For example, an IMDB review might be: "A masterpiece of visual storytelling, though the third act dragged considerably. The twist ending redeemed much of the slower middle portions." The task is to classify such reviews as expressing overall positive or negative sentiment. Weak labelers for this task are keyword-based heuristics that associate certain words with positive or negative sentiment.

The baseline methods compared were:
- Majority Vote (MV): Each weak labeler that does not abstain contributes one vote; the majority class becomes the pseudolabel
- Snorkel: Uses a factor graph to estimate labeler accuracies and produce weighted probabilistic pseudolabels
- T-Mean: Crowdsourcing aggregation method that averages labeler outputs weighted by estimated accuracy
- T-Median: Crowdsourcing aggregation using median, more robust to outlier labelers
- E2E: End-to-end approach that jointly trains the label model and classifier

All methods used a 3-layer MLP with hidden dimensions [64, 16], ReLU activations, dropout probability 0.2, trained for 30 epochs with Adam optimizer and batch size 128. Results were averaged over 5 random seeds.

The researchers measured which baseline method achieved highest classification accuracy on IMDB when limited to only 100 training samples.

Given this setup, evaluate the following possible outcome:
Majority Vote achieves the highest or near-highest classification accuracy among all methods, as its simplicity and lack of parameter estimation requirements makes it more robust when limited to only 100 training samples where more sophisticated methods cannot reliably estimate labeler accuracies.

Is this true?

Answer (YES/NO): YES